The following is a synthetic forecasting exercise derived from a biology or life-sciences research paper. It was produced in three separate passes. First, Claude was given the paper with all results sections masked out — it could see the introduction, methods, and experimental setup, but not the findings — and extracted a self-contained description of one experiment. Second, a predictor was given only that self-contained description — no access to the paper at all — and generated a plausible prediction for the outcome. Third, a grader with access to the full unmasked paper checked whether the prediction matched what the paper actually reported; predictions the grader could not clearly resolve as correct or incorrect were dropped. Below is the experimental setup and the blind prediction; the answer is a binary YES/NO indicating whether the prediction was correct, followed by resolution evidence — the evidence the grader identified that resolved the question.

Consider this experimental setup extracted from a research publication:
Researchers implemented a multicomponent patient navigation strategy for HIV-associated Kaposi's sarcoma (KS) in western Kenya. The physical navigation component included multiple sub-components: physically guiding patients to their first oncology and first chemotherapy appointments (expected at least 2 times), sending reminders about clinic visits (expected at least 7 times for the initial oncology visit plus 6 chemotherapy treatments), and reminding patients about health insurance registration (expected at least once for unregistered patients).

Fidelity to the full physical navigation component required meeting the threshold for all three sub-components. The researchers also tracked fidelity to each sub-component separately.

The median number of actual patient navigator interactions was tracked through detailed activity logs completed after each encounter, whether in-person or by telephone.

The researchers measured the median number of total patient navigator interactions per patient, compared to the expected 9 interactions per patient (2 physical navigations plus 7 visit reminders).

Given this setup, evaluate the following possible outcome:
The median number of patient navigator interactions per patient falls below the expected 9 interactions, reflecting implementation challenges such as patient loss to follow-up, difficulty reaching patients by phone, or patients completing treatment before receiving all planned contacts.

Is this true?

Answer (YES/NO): NO